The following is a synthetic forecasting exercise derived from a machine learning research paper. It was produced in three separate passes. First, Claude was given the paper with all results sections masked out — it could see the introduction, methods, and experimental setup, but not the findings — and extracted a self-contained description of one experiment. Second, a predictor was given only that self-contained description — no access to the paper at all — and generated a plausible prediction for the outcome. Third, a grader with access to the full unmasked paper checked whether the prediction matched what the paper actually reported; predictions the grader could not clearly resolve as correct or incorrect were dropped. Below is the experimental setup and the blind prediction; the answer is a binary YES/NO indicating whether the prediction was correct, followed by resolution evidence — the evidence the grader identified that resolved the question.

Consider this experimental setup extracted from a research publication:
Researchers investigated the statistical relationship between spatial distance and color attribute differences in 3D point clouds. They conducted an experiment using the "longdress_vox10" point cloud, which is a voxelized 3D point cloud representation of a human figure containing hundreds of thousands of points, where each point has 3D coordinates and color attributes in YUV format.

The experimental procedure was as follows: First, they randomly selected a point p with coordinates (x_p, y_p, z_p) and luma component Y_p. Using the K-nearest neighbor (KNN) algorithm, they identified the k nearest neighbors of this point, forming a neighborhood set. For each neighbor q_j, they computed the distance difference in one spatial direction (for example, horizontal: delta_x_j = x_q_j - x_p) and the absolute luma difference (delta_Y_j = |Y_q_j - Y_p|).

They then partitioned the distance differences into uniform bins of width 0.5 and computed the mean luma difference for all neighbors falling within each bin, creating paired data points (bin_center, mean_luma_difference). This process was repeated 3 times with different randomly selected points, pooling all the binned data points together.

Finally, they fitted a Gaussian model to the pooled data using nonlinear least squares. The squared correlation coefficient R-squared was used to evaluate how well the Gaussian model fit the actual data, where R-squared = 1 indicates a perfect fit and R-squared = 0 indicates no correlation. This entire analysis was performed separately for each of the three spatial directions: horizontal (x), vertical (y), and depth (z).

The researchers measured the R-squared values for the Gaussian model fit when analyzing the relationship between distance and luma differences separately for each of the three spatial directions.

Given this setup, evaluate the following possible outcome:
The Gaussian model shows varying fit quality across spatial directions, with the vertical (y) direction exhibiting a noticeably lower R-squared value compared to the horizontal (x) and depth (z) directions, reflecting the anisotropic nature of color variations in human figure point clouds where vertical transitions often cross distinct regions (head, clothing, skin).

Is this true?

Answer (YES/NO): NO